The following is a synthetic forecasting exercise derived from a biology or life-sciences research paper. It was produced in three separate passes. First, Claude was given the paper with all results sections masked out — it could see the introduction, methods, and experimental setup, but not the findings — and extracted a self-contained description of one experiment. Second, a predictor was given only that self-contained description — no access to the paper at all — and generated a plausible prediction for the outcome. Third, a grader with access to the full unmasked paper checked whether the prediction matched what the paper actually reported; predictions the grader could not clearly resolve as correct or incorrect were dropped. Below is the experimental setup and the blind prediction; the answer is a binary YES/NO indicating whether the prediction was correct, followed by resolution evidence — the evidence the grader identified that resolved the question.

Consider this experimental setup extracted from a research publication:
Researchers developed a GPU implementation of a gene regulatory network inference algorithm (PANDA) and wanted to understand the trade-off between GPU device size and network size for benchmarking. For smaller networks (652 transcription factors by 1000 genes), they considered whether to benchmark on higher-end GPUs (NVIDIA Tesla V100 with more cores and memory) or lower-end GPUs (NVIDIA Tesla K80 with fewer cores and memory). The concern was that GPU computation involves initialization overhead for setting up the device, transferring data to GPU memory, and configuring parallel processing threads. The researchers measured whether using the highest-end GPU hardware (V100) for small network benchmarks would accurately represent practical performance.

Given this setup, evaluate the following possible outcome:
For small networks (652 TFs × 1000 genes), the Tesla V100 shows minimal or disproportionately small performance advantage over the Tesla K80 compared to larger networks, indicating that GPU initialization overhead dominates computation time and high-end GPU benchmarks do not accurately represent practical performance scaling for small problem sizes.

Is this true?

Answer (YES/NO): YES